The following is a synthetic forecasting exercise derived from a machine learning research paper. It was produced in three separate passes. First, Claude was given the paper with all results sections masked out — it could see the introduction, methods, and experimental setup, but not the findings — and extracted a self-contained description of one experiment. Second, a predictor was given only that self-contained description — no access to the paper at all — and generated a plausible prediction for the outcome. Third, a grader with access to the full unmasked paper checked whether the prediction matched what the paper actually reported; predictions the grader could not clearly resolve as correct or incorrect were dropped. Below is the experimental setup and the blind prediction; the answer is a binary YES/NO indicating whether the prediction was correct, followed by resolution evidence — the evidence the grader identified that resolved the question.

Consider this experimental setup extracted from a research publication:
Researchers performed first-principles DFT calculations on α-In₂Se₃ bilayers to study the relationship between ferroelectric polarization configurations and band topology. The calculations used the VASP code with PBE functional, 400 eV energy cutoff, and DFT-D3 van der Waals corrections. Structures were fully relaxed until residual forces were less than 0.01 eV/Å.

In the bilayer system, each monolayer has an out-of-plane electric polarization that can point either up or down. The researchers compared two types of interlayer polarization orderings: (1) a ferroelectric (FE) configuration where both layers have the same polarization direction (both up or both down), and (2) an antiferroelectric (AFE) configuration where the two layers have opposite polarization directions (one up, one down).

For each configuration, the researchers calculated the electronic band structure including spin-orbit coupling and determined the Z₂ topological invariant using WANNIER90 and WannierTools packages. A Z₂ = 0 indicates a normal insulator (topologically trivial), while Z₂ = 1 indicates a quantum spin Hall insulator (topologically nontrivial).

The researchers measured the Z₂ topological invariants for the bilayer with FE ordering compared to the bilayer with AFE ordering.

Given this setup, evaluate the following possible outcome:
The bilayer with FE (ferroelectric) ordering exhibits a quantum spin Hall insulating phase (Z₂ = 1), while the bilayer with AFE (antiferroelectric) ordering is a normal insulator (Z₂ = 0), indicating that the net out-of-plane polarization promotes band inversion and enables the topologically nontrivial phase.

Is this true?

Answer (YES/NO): YES